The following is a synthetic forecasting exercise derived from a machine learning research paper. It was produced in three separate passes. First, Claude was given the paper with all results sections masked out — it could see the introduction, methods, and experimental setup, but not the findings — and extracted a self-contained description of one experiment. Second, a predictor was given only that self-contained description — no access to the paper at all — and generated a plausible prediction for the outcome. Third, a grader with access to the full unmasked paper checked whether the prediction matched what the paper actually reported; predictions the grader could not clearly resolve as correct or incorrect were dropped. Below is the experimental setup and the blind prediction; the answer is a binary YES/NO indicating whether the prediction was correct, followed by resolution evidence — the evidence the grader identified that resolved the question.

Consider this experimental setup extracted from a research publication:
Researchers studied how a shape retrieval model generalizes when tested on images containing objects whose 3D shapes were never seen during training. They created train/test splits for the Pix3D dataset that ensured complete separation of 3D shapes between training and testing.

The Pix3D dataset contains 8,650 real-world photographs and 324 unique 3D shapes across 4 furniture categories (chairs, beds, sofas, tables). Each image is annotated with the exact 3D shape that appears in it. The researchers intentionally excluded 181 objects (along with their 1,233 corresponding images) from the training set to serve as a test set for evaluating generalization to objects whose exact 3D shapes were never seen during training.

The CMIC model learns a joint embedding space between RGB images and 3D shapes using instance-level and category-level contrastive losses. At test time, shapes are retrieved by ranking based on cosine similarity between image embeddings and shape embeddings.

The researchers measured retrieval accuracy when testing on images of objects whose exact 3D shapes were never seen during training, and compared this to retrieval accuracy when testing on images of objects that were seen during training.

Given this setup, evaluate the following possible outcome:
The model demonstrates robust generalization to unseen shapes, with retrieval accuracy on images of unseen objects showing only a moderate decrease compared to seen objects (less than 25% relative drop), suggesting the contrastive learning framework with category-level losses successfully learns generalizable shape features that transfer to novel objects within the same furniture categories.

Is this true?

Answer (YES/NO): NO